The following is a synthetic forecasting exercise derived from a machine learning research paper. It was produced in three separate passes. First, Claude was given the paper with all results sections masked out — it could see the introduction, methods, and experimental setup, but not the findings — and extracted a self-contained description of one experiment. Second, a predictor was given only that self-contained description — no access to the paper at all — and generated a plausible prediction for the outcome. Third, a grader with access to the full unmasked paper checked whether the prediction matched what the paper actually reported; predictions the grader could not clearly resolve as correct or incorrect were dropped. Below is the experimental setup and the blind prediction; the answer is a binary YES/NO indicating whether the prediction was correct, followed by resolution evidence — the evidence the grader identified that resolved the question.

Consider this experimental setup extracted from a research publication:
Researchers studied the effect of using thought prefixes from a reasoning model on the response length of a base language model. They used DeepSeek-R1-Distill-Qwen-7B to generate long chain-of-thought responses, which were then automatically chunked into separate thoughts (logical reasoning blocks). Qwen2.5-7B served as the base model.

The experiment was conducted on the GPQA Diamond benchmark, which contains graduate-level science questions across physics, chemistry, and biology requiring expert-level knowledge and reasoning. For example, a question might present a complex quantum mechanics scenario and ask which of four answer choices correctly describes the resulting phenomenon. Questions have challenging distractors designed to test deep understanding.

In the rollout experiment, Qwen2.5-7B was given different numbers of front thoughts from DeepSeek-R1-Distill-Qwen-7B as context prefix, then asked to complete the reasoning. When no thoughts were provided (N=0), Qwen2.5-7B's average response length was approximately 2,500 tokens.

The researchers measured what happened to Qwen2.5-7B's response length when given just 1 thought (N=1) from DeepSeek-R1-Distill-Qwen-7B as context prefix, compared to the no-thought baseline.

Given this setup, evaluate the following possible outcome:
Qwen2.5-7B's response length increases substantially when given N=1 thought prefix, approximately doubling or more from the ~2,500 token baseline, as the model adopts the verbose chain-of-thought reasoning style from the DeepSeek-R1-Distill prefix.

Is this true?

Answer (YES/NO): YES